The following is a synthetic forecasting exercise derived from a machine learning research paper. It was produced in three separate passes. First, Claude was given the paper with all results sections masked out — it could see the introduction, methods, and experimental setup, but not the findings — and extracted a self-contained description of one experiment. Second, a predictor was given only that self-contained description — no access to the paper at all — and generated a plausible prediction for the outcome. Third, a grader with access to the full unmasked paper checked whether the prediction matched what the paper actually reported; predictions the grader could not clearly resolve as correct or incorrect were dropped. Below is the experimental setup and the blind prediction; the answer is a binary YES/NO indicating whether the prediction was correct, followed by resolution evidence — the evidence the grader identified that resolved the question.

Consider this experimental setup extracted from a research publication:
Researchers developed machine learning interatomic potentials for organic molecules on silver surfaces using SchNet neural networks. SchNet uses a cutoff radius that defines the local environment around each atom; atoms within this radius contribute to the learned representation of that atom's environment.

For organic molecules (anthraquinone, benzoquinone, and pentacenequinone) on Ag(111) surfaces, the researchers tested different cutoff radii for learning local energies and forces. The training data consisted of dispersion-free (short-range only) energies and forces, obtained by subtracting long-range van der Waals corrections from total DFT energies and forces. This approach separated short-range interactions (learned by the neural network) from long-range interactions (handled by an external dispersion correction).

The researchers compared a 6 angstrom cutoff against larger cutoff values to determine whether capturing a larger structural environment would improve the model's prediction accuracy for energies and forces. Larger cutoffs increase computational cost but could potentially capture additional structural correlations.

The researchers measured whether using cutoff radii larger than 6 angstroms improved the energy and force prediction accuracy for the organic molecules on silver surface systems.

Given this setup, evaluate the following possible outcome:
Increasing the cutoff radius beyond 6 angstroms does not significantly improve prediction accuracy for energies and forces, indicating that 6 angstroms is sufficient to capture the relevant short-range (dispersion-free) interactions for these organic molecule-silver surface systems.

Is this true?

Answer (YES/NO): YES